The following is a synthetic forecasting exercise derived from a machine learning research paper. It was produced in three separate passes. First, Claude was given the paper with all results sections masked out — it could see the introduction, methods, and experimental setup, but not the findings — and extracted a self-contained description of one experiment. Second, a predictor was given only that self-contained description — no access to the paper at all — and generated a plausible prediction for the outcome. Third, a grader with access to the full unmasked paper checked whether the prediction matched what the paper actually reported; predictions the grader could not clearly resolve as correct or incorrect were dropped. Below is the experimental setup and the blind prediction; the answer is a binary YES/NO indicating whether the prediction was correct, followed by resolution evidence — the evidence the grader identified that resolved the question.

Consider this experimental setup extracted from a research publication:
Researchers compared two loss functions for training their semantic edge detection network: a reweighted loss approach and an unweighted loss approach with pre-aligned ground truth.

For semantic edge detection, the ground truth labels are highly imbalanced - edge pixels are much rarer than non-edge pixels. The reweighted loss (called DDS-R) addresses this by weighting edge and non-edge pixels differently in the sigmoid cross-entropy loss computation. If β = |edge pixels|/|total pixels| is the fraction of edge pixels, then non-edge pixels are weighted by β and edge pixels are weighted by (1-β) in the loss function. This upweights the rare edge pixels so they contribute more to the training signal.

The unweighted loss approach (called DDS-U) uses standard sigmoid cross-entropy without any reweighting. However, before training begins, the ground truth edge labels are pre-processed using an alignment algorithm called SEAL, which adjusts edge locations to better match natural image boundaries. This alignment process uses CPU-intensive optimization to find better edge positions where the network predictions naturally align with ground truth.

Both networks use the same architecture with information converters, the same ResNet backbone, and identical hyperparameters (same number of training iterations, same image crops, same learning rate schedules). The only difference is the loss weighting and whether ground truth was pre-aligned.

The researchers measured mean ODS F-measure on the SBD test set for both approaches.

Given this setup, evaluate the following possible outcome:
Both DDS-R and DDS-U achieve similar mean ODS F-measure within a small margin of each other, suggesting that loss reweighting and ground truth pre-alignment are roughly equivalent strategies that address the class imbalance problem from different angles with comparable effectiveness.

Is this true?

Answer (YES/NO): NO